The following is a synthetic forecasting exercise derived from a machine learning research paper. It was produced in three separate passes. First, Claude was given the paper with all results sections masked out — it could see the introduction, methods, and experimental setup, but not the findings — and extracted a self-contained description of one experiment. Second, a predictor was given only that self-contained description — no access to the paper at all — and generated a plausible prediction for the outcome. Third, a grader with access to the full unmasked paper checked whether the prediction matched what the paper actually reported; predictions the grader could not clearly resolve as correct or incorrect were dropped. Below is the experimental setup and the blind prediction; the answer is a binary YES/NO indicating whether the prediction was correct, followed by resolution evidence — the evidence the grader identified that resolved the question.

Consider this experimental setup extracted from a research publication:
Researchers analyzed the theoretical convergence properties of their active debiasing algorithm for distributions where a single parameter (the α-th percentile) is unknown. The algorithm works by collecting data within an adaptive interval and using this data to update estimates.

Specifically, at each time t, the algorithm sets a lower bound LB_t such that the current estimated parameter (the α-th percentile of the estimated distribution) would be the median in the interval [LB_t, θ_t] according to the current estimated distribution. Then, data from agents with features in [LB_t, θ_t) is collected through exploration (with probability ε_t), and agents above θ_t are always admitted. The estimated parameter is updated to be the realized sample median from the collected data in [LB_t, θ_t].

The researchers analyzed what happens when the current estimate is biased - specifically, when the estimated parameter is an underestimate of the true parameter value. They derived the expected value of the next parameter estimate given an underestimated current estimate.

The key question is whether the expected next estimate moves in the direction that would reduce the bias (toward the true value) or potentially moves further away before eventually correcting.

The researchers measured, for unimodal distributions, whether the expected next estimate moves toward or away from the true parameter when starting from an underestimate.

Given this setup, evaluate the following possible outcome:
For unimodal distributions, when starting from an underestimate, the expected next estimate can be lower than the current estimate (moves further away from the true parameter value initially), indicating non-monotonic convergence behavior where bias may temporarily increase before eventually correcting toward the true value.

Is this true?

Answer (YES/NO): NO